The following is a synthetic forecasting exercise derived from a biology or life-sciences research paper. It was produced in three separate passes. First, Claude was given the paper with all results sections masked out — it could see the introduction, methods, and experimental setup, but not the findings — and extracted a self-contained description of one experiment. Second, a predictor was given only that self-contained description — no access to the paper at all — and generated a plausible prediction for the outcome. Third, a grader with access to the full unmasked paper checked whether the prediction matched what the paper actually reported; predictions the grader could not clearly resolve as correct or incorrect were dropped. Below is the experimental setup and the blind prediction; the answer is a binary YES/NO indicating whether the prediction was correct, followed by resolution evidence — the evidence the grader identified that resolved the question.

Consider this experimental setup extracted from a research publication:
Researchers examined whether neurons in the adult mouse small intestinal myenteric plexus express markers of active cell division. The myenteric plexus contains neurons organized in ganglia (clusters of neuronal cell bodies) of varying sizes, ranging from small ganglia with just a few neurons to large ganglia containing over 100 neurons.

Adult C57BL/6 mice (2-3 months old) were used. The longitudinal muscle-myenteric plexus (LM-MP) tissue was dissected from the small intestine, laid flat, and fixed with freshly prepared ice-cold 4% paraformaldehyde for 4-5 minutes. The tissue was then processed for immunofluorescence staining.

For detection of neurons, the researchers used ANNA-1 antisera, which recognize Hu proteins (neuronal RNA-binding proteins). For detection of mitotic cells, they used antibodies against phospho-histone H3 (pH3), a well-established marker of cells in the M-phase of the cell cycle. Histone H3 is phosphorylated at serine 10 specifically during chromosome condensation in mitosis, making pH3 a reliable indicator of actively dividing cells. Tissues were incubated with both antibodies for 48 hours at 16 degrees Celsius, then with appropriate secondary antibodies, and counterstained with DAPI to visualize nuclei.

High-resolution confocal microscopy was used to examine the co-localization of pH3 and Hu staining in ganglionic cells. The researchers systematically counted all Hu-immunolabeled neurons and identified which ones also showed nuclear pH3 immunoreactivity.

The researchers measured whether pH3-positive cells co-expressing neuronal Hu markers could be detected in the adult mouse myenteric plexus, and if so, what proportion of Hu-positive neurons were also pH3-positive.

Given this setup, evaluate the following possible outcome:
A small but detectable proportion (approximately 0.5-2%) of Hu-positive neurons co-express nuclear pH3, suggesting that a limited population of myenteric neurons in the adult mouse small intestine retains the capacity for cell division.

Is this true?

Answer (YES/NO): NO